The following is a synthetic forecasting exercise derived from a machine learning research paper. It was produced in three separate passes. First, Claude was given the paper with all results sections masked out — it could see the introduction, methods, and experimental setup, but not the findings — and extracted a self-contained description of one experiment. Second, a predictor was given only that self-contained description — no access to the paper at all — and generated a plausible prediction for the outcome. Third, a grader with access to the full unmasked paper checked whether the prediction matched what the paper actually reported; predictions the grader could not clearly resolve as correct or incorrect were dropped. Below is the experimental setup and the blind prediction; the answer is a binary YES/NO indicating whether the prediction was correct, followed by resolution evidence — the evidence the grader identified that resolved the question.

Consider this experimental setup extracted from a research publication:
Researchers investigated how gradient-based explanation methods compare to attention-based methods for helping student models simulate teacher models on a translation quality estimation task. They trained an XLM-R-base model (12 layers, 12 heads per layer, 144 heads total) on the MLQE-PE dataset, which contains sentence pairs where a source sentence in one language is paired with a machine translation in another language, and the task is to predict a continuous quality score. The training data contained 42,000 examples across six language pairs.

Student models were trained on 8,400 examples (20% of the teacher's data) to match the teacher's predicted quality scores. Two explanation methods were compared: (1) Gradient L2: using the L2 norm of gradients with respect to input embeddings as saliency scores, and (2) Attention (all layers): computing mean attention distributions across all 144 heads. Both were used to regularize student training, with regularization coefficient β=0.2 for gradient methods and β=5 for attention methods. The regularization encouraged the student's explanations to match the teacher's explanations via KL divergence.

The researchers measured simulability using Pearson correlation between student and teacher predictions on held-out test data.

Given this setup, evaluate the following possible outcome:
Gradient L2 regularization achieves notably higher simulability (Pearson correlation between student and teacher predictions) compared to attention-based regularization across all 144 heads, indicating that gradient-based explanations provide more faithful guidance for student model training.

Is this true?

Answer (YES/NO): YES